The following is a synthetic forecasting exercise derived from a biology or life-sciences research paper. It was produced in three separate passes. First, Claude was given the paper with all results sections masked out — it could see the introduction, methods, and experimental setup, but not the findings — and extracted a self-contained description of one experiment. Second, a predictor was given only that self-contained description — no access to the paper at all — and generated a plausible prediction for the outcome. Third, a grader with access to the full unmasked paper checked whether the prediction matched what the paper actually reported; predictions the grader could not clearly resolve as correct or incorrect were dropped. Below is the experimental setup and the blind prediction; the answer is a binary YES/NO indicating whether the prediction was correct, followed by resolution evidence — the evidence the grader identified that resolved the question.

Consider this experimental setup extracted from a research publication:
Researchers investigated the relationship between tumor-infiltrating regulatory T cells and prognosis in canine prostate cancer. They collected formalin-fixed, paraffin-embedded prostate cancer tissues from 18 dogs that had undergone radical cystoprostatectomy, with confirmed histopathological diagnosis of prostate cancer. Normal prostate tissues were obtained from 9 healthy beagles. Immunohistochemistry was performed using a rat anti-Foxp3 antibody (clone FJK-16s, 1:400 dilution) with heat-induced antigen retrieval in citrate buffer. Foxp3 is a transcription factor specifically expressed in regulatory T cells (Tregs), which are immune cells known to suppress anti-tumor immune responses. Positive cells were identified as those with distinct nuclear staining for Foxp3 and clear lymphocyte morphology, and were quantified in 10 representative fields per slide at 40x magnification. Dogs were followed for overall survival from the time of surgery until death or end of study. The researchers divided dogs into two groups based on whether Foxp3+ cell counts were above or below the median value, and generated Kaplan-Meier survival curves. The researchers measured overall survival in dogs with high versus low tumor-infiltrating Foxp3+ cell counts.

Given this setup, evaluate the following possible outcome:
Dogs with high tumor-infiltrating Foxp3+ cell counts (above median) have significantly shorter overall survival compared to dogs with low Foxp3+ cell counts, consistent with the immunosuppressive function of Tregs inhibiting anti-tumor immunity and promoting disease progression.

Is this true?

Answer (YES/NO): YES